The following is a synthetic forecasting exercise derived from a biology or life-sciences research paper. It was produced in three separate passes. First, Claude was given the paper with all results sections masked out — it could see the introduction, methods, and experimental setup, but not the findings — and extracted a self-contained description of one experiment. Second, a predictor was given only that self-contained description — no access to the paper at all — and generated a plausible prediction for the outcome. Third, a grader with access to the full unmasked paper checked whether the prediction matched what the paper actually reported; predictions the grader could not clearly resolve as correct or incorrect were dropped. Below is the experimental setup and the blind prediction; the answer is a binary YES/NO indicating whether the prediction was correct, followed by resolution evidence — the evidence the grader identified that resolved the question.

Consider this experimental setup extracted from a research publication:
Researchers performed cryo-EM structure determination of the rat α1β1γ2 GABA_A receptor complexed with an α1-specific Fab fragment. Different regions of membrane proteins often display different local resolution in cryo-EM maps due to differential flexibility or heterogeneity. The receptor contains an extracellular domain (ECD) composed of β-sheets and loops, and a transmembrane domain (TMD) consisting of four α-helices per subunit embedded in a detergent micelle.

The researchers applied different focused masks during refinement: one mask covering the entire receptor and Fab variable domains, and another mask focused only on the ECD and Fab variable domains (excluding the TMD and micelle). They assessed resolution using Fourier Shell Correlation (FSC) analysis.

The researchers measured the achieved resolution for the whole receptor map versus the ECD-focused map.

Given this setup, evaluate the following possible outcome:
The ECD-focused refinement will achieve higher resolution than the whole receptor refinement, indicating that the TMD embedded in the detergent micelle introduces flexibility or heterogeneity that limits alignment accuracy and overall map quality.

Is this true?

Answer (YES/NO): YES